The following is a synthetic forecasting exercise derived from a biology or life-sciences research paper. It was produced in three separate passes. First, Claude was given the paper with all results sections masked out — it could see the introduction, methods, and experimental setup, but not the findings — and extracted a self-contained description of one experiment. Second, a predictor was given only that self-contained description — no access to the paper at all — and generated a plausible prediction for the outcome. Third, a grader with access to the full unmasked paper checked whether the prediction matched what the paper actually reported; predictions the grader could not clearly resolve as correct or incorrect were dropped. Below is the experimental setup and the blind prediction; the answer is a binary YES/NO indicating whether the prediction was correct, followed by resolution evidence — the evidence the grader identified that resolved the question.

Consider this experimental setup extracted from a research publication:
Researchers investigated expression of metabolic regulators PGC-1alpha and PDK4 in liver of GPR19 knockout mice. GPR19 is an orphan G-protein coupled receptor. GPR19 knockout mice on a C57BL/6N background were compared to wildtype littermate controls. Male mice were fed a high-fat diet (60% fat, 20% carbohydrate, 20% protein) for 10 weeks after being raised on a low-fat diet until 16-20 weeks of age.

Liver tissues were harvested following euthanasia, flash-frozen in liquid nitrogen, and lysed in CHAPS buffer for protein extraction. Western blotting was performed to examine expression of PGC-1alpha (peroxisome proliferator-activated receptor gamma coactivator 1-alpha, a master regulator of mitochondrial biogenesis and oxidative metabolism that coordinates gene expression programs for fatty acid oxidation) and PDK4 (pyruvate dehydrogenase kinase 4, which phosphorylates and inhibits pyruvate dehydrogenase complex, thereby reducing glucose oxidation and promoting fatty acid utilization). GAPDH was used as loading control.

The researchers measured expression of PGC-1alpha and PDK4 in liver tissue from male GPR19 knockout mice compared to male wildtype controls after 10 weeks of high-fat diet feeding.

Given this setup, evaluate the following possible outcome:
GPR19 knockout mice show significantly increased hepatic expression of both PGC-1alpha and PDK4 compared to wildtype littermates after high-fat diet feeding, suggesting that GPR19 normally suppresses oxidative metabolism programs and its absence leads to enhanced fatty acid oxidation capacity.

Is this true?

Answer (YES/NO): NO